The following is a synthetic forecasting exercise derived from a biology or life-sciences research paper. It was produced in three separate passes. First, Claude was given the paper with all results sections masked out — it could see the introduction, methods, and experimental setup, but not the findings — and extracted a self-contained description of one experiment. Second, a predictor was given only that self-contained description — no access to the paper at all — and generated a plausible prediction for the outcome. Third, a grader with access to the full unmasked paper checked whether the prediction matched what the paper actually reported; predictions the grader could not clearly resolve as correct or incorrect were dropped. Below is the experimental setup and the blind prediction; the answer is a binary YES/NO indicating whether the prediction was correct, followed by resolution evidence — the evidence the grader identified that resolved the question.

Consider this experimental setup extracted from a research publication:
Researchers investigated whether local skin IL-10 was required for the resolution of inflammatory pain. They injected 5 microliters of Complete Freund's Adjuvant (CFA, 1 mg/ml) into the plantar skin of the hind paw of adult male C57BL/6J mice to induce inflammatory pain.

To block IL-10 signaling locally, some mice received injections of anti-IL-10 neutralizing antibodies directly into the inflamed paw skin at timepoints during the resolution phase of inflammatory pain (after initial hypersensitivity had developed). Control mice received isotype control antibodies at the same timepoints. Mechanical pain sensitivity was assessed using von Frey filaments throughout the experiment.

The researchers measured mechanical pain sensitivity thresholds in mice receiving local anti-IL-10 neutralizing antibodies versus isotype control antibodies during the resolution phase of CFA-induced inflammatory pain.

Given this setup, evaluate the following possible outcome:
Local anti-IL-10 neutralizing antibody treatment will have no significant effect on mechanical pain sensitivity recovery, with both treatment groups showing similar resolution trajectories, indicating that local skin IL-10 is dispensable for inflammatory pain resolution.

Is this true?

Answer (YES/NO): NO